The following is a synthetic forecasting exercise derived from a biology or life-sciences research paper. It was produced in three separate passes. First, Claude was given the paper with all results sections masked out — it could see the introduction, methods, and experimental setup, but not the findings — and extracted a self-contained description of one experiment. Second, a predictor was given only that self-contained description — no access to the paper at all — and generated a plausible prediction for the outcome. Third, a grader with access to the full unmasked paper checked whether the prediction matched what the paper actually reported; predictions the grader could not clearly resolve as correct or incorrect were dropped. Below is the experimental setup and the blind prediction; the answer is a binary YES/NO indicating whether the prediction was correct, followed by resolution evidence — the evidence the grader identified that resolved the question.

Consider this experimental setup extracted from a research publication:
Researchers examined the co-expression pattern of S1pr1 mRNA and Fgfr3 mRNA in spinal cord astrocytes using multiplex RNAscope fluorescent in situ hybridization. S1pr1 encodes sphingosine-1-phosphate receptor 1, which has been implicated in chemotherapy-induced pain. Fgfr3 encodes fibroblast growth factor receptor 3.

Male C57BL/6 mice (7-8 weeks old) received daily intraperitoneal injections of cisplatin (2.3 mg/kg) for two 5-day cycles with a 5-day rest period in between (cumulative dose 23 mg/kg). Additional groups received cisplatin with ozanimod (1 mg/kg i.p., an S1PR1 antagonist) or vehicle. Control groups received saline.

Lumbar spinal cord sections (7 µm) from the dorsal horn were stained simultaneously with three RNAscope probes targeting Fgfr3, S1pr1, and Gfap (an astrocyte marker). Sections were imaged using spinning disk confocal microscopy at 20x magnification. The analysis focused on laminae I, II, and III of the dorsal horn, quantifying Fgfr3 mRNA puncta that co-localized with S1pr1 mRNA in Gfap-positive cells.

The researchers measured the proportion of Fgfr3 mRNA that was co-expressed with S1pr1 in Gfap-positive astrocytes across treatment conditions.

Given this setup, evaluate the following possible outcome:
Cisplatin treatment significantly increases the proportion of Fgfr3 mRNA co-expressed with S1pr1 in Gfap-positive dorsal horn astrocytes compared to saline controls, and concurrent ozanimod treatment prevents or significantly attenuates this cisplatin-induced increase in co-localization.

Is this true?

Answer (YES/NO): NO